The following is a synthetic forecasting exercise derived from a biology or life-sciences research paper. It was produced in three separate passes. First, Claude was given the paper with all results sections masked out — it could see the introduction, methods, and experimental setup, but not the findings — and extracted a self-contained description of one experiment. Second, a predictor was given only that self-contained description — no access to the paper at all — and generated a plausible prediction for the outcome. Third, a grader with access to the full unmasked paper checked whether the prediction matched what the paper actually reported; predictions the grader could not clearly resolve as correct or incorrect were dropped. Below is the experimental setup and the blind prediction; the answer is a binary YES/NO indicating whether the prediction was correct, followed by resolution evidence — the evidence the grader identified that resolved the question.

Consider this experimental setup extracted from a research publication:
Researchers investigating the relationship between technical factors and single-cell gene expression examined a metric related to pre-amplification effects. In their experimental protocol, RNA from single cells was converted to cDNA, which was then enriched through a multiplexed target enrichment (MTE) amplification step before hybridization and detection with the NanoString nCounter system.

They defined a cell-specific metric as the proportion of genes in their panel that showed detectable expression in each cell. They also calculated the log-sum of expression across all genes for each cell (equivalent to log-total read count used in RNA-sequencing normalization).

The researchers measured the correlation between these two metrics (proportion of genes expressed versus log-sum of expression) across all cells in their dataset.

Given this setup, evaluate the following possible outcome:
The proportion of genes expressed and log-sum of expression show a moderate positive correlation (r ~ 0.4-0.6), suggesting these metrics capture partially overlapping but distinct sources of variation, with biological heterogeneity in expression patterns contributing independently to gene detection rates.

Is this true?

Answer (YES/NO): NO